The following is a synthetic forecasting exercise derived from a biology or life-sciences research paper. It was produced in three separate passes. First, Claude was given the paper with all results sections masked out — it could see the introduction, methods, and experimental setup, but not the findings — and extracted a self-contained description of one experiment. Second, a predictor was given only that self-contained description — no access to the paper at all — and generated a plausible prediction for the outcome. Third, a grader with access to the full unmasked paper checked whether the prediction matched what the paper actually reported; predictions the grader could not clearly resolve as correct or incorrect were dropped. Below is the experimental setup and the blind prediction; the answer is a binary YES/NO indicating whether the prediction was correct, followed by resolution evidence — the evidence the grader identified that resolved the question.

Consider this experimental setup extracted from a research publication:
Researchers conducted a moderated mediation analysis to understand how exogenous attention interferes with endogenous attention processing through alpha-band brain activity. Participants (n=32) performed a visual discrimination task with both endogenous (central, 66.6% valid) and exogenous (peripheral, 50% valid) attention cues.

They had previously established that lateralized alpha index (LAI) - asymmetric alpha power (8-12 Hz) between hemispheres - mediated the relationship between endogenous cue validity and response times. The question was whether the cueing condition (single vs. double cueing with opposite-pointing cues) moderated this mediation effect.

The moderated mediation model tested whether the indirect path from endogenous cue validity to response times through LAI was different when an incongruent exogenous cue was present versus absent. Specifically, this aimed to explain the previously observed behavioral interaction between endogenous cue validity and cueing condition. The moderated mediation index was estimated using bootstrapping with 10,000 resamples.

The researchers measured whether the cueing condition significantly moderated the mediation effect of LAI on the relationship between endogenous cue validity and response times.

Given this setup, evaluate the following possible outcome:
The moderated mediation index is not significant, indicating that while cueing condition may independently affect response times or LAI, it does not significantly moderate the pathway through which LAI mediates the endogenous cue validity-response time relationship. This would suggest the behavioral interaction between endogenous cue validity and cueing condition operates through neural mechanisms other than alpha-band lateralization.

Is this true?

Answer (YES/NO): NO